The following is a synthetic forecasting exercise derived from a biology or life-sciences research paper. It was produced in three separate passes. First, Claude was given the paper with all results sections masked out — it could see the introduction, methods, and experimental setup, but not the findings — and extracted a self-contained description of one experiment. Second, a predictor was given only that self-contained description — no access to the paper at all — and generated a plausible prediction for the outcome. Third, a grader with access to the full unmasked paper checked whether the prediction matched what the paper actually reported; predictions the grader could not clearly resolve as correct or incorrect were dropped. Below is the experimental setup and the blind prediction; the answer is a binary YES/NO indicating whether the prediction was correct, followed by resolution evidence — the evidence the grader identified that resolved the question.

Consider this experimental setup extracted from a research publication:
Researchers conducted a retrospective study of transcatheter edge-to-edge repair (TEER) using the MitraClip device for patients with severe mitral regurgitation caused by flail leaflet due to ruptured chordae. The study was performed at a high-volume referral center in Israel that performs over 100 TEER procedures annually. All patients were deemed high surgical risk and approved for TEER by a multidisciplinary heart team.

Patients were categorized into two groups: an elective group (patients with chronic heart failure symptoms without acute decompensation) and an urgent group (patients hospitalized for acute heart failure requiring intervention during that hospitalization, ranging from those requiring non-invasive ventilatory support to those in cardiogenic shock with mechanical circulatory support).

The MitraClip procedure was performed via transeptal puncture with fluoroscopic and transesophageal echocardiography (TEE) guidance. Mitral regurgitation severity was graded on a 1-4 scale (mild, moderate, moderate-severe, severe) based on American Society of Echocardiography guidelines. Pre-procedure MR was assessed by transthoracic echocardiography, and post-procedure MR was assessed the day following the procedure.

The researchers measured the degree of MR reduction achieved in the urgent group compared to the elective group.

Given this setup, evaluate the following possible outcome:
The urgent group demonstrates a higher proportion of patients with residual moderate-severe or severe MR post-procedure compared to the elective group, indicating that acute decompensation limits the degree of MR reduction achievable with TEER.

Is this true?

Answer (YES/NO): NO